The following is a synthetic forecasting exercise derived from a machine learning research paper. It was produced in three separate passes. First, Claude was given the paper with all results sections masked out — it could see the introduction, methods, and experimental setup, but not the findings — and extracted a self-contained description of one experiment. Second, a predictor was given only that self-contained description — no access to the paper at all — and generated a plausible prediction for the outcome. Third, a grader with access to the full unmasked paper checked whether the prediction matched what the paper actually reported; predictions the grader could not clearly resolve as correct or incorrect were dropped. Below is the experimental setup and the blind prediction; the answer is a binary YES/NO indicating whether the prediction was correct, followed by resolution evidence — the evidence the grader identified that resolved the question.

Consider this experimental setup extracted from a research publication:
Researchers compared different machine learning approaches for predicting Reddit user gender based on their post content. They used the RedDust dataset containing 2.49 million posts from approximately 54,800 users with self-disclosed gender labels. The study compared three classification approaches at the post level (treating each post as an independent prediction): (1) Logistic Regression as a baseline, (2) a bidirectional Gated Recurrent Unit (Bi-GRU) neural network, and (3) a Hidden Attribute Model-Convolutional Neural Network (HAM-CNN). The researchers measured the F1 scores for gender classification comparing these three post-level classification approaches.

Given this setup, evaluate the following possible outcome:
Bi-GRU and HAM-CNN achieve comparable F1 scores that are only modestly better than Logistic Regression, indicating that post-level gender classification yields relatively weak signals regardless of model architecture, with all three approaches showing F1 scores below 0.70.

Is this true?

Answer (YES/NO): YES